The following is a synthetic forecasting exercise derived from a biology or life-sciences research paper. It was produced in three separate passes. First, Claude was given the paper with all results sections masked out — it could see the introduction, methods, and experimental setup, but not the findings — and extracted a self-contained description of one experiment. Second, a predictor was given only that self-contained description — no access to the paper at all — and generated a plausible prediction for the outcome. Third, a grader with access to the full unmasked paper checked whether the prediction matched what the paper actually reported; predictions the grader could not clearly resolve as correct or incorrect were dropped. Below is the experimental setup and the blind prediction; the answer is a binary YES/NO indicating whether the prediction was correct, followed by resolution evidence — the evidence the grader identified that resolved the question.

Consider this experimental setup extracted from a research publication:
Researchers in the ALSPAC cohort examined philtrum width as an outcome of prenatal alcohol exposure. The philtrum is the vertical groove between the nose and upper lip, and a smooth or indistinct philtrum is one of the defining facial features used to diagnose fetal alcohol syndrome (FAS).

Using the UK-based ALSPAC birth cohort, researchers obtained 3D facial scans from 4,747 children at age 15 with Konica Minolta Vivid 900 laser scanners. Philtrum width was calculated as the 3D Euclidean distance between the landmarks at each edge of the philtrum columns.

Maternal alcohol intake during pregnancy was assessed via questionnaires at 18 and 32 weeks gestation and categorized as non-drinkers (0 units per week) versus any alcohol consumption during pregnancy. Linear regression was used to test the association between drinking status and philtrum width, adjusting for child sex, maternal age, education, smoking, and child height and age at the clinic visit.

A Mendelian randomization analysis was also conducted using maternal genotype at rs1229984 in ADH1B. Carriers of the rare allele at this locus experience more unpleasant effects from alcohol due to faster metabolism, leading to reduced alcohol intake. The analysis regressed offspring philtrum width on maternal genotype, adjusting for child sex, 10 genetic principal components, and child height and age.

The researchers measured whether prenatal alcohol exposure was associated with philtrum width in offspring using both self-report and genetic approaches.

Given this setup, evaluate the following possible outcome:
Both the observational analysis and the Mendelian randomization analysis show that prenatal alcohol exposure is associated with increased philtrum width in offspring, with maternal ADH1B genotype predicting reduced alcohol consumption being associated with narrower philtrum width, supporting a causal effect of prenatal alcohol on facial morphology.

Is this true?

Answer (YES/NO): NO